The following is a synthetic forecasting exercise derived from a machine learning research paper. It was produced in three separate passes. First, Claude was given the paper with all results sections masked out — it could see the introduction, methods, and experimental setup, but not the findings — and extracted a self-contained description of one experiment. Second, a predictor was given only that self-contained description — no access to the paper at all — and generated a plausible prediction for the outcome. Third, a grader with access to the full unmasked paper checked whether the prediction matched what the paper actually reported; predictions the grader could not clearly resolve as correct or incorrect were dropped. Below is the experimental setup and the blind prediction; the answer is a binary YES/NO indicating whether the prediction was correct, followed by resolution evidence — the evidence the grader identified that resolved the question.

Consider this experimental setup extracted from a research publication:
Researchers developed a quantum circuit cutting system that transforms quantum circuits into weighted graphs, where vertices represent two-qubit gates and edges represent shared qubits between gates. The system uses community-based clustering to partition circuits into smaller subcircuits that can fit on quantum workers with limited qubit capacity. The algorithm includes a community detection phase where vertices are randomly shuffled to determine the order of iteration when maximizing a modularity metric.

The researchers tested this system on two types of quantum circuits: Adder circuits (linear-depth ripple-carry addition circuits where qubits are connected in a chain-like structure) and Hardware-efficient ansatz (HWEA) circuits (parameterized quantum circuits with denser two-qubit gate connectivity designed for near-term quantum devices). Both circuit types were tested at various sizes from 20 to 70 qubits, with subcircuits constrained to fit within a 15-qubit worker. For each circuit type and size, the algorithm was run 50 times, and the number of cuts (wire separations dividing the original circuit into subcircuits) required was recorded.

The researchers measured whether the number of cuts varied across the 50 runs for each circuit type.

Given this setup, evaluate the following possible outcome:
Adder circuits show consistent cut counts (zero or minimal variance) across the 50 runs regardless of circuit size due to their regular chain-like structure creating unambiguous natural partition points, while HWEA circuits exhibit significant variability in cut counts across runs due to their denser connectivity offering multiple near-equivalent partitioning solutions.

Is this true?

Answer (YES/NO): YES